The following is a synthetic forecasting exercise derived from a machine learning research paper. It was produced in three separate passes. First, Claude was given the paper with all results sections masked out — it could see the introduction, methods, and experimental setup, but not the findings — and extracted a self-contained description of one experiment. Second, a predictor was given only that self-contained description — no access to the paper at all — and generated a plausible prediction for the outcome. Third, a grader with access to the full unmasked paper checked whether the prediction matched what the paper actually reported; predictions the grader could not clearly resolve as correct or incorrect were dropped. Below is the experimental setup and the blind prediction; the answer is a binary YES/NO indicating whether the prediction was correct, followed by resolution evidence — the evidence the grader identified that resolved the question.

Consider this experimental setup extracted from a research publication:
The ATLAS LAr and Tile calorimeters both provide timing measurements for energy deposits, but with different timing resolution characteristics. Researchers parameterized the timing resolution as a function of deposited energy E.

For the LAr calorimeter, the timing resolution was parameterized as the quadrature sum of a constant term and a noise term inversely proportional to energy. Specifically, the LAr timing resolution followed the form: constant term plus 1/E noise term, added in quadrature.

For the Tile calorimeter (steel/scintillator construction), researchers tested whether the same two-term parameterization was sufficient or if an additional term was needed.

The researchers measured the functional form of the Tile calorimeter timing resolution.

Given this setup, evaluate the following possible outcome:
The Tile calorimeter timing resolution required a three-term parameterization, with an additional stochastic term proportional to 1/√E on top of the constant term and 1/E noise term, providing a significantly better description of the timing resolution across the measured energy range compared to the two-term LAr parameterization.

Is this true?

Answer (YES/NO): NO